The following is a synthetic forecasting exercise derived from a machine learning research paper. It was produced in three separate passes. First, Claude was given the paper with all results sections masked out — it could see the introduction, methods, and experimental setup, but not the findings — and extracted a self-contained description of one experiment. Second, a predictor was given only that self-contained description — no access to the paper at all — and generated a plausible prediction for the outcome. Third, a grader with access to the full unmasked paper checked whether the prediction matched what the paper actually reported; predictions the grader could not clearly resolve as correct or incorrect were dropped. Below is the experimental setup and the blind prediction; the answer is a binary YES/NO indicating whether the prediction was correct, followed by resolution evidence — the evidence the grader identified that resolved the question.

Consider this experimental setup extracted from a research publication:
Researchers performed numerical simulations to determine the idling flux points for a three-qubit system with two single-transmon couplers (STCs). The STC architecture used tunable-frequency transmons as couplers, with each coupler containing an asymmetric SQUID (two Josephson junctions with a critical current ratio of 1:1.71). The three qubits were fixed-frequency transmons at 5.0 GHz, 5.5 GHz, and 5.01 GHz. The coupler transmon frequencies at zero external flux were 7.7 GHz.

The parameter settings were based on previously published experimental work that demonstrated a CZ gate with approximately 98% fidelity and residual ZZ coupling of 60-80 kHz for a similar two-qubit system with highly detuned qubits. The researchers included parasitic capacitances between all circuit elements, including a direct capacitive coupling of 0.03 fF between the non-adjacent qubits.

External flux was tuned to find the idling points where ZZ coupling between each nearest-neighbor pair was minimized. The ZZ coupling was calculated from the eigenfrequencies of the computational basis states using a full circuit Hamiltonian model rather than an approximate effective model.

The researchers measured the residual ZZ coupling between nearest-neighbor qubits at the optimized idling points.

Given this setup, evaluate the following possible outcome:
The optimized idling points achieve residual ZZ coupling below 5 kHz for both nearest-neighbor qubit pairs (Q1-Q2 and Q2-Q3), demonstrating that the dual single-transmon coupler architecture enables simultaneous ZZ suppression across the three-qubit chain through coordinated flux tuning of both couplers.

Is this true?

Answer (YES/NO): NO